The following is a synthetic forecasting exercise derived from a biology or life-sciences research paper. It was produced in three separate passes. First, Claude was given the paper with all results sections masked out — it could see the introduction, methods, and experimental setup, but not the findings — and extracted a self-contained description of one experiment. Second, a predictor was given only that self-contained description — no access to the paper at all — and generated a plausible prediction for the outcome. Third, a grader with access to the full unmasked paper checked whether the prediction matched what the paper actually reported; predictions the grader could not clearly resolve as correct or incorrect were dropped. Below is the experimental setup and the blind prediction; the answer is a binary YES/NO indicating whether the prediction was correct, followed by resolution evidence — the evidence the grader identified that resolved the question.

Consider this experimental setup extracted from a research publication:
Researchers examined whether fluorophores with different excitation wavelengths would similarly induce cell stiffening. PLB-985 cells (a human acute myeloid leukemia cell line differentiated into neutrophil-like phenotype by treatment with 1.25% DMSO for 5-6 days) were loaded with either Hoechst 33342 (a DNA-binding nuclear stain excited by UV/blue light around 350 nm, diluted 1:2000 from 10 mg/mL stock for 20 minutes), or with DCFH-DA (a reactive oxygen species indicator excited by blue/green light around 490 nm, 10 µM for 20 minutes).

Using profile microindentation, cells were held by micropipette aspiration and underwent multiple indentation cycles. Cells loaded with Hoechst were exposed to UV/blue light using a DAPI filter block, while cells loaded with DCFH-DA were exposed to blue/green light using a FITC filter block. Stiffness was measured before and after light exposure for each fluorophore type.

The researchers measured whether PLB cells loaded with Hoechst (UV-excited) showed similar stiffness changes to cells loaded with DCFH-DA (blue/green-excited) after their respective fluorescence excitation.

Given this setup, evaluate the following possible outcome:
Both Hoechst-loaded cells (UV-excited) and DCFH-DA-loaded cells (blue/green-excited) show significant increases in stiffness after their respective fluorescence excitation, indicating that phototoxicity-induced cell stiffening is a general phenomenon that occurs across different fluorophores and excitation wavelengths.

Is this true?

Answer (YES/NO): YES